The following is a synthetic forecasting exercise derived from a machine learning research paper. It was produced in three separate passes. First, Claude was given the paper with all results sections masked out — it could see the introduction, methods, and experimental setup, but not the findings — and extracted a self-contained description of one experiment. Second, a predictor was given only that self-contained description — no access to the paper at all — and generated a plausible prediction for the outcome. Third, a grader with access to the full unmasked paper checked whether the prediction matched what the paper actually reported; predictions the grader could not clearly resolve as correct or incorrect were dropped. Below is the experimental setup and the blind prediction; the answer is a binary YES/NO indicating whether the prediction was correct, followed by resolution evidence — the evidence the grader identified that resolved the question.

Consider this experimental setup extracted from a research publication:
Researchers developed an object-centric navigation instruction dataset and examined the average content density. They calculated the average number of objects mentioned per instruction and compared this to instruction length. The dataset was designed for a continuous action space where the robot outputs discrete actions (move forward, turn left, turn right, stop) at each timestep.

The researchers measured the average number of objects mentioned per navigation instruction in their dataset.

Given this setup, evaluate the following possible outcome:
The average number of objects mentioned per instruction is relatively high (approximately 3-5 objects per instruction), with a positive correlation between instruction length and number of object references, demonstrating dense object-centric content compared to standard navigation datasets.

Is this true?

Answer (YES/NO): NO